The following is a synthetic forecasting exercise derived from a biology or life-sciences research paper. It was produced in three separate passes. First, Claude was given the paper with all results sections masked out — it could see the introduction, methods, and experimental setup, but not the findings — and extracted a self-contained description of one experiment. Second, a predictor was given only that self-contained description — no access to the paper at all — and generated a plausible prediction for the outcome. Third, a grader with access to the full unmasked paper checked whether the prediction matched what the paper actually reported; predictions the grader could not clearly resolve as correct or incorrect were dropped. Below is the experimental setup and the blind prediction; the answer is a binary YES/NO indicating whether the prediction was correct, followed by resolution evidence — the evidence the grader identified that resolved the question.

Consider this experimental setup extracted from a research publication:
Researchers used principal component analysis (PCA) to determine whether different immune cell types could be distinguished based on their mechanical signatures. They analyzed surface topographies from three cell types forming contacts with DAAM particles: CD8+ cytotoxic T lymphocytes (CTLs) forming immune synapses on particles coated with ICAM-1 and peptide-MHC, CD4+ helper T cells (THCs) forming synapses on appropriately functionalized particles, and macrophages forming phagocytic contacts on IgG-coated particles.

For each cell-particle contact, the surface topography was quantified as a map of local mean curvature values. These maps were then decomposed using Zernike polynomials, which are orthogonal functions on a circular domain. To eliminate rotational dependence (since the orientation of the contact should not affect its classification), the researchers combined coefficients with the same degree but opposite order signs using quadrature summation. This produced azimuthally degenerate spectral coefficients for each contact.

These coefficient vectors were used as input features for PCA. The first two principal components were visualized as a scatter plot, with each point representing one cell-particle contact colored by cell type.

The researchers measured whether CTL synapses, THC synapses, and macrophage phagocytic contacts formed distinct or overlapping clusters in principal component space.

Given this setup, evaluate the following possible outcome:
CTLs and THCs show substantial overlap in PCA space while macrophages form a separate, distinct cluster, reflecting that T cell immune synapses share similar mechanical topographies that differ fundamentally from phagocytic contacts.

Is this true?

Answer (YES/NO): YES